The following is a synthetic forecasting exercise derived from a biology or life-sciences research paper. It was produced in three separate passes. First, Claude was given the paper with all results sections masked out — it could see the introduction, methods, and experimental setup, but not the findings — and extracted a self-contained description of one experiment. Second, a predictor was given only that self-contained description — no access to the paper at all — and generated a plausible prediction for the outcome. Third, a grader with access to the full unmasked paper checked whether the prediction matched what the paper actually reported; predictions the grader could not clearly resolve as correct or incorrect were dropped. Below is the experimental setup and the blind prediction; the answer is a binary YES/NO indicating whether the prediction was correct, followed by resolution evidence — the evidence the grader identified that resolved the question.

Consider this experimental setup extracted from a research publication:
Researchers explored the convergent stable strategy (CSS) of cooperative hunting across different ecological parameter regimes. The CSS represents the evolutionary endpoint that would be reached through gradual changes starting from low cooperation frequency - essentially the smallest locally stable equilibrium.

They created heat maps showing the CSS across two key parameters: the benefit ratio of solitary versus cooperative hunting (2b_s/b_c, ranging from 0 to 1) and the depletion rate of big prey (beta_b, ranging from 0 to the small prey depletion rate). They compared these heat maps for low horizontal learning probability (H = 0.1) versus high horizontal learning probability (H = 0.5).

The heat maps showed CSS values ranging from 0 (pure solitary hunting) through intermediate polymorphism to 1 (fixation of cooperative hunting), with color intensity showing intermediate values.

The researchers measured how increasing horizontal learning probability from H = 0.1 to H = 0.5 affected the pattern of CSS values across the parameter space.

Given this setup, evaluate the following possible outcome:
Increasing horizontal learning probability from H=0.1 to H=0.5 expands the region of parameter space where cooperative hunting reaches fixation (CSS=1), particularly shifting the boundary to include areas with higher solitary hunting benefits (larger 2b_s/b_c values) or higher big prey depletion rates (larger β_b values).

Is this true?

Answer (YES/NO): YES